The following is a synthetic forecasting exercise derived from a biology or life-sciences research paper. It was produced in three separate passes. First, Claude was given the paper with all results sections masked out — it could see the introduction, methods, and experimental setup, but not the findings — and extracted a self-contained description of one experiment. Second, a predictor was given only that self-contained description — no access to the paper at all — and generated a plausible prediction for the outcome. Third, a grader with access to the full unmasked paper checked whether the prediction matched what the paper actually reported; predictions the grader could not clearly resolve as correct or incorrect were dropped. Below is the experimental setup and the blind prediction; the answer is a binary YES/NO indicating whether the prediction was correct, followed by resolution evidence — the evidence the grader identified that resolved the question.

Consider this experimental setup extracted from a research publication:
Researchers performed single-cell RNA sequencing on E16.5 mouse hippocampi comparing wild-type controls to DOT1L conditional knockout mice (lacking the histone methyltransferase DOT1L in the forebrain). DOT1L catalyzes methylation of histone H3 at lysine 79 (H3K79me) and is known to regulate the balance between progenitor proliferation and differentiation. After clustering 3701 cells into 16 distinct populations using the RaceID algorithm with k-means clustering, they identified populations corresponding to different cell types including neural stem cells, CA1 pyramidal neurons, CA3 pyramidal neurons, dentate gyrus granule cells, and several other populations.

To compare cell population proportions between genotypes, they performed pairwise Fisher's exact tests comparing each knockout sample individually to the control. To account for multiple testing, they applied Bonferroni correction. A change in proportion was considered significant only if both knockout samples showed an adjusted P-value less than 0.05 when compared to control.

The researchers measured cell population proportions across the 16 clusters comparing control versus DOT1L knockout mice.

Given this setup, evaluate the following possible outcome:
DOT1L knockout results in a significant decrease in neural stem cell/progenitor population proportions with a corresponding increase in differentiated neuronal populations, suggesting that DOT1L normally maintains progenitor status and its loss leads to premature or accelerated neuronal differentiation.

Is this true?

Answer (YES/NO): NO